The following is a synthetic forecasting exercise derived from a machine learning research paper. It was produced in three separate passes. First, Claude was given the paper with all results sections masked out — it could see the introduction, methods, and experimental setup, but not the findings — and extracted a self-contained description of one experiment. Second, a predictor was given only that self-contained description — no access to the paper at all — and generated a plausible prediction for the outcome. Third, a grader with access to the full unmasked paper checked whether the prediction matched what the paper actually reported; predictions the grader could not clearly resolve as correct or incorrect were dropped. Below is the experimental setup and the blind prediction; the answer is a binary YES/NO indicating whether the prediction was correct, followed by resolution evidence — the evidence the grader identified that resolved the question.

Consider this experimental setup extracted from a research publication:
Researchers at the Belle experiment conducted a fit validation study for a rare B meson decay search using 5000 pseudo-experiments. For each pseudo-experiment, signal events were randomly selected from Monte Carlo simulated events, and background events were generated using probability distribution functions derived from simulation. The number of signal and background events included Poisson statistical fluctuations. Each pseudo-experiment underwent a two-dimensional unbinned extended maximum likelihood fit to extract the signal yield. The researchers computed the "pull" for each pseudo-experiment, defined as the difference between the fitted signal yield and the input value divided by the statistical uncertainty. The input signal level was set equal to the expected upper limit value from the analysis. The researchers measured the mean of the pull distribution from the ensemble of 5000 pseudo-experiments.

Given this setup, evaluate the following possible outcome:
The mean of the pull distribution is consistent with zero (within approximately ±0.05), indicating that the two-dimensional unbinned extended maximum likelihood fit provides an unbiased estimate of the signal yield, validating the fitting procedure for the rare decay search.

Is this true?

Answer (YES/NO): NO